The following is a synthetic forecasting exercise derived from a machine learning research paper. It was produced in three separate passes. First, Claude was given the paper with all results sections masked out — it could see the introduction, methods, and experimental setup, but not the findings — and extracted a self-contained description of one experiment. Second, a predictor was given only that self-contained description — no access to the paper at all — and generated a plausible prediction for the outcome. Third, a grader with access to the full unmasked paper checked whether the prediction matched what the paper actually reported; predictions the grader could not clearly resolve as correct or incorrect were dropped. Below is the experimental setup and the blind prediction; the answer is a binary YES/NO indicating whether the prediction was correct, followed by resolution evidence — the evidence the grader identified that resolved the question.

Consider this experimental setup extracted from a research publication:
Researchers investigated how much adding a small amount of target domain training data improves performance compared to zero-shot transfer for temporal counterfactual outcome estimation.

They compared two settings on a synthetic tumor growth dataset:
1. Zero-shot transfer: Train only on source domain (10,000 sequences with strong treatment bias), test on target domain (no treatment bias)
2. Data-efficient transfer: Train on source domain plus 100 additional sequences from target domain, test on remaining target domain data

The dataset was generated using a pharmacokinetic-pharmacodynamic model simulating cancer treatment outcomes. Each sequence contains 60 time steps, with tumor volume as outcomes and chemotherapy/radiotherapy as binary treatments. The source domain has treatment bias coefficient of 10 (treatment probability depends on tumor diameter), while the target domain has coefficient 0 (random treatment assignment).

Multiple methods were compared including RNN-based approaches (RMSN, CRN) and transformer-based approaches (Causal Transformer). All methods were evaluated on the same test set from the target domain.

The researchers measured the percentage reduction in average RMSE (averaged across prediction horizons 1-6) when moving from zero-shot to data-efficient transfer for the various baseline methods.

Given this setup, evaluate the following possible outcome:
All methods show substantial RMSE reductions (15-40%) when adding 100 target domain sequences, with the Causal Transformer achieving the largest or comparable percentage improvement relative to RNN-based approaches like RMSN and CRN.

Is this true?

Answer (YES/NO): NO